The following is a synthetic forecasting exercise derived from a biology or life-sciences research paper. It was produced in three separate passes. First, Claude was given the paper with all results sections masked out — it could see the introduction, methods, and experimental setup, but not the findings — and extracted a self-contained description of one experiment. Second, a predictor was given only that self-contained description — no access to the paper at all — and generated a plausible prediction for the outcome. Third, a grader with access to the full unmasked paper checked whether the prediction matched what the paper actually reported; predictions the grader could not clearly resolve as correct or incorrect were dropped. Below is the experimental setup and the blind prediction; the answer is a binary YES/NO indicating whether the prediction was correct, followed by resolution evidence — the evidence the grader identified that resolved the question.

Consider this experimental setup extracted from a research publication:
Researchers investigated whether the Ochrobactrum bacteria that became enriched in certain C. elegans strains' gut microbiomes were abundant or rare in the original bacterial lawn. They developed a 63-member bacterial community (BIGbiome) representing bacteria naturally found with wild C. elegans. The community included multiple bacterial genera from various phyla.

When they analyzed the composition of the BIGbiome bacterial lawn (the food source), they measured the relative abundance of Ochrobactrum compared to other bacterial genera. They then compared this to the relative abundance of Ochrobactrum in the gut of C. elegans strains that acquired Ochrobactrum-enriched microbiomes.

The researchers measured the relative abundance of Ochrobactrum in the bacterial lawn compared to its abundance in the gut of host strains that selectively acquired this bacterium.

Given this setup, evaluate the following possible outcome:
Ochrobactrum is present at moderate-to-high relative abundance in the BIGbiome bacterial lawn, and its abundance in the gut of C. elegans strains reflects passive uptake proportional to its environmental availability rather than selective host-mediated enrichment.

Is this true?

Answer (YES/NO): NO